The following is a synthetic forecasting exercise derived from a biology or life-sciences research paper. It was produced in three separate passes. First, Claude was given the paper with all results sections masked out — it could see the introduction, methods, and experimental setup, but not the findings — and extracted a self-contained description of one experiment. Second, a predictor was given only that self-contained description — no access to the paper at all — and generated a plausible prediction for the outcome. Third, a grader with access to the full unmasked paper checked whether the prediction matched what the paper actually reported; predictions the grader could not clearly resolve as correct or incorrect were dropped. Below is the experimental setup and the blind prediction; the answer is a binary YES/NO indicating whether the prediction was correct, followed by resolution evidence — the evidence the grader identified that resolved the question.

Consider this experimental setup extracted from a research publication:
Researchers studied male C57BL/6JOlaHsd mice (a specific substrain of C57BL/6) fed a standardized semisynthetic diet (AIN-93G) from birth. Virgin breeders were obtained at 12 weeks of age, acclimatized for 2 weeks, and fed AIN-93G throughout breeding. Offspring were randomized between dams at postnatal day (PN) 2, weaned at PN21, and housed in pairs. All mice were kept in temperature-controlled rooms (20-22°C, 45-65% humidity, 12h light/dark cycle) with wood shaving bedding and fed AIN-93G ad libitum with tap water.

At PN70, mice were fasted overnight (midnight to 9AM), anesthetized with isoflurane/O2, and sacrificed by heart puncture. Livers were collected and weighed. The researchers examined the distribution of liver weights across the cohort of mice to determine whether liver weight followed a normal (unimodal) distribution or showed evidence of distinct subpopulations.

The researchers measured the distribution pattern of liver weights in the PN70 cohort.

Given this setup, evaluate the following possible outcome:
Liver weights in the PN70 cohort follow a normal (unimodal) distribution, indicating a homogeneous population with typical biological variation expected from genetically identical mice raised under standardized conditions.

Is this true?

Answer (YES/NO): NO